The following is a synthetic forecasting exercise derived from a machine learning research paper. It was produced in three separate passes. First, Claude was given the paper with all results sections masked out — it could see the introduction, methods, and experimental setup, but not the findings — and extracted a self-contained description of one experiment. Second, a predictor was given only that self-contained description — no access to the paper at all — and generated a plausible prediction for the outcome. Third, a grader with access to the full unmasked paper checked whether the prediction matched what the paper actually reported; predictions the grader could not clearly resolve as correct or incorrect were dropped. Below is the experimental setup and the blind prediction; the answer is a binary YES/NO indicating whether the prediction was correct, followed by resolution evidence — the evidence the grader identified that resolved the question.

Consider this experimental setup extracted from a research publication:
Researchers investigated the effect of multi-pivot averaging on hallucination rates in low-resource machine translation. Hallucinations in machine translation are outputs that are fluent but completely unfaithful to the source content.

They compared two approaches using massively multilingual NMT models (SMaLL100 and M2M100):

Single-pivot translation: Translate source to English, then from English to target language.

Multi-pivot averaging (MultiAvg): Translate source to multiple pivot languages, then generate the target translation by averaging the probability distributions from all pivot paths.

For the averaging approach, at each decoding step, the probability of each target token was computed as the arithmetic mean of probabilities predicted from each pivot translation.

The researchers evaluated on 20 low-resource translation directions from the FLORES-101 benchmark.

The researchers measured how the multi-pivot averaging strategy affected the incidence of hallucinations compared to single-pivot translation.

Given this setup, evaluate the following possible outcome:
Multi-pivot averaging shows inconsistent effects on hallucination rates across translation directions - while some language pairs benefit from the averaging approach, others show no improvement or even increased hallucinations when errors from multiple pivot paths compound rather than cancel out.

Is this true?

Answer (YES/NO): NO